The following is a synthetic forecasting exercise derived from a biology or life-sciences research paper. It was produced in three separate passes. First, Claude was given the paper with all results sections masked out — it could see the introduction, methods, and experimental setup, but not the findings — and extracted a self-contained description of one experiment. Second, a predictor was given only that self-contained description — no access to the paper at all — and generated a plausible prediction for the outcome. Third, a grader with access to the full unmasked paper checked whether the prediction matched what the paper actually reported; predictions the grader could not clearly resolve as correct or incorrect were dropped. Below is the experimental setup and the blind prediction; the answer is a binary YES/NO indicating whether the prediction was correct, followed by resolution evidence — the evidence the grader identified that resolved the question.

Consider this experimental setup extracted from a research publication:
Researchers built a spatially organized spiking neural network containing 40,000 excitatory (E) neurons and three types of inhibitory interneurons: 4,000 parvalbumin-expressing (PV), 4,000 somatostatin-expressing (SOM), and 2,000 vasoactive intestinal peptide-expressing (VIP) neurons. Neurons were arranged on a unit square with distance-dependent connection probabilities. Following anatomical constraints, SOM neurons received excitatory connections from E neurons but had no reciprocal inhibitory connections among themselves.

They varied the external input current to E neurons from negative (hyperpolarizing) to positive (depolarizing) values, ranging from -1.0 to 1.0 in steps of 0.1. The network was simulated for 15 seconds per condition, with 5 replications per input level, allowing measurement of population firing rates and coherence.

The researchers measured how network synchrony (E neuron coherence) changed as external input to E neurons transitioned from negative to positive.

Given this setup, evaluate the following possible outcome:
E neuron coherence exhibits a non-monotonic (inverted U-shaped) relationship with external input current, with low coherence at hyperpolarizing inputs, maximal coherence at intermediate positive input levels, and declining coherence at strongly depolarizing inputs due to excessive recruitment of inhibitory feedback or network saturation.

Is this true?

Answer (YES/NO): NO